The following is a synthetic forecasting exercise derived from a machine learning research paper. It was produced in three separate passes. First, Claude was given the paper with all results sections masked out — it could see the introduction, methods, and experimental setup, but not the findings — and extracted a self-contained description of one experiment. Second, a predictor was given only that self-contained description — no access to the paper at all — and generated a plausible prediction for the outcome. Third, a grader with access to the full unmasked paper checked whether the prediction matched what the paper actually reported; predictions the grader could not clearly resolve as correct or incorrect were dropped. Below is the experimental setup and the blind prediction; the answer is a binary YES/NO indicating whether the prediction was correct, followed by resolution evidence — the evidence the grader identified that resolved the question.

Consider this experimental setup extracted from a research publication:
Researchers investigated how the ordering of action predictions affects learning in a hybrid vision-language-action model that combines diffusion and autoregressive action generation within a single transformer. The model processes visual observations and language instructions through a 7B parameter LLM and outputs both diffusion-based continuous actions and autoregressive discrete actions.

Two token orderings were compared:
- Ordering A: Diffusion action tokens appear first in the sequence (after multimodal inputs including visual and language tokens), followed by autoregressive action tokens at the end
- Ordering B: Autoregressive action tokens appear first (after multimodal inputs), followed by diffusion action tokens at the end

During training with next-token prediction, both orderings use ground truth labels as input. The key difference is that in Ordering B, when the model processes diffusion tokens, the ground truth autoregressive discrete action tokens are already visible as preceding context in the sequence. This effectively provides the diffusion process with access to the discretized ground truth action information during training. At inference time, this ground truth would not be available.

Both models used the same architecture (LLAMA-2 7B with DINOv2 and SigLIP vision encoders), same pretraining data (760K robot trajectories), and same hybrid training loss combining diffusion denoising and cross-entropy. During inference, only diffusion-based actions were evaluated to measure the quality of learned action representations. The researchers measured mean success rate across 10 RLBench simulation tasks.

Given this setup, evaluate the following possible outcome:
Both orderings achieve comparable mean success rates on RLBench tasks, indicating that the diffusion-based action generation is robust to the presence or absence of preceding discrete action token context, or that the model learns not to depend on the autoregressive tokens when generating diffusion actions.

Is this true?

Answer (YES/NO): NO